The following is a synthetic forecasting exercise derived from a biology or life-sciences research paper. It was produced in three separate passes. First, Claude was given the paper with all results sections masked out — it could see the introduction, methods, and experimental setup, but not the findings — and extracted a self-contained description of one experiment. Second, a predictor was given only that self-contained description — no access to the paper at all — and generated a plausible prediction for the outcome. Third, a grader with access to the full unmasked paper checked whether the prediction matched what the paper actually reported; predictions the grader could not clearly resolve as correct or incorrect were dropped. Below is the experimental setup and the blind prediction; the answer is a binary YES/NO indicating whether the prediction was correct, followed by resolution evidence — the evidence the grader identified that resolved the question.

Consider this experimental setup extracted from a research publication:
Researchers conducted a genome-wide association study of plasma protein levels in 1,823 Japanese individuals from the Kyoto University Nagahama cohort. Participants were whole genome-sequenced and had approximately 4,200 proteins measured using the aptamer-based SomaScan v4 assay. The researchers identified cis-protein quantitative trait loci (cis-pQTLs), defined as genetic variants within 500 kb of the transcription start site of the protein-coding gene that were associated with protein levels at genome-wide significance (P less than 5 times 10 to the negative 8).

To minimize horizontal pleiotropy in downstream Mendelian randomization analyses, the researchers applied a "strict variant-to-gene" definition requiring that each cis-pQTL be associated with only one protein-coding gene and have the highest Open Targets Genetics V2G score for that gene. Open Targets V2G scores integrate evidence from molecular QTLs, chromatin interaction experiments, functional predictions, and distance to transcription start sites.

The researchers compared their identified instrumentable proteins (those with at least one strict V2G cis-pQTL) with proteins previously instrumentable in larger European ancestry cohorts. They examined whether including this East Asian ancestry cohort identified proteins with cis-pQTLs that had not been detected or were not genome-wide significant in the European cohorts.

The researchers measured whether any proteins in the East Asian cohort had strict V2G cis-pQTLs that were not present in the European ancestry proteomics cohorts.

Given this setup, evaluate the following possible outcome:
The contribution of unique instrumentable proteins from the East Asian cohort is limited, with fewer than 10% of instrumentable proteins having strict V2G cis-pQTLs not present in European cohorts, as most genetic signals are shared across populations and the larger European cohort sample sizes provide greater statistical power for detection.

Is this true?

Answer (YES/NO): NO